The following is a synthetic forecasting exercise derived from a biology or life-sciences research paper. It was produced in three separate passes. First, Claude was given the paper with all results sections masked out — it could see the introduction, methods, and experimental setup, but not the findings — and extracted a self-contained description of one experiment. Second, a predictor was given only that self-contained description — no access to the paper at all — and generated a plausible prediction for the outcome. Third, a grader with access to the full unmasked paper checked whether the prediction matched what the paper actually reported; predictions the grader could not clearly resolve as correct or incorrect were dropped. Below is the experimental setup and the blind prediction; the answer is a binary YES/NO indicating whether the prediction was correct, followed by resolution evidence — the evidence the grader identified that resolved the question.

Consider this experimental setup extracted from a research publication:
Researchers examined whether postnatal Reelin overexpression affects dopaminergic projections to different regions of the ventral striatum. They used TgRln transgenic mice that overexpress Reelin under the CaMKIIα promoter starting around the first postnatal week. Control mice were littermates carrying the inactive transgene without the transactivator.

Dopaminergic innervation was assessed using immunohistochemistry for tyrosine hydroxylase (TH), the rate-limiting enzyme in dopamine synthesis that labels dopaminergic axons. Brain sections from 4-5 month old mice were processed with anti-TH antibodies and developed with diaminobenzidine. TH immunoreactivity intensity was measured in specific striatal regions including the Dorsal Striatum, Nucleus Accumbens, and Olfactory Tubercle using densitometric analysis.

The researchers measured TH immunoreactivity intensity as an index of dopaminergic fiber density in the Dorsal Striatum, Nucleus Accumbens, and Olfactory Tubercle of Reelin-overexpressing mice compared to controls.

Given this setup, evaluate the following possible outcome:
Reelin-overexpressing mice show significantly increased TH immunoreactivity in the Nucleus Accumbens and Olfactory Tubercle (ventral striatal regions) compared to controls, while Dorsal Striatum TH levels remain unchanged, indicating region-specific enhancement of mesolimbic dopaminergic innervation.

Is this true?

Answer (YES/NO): YES